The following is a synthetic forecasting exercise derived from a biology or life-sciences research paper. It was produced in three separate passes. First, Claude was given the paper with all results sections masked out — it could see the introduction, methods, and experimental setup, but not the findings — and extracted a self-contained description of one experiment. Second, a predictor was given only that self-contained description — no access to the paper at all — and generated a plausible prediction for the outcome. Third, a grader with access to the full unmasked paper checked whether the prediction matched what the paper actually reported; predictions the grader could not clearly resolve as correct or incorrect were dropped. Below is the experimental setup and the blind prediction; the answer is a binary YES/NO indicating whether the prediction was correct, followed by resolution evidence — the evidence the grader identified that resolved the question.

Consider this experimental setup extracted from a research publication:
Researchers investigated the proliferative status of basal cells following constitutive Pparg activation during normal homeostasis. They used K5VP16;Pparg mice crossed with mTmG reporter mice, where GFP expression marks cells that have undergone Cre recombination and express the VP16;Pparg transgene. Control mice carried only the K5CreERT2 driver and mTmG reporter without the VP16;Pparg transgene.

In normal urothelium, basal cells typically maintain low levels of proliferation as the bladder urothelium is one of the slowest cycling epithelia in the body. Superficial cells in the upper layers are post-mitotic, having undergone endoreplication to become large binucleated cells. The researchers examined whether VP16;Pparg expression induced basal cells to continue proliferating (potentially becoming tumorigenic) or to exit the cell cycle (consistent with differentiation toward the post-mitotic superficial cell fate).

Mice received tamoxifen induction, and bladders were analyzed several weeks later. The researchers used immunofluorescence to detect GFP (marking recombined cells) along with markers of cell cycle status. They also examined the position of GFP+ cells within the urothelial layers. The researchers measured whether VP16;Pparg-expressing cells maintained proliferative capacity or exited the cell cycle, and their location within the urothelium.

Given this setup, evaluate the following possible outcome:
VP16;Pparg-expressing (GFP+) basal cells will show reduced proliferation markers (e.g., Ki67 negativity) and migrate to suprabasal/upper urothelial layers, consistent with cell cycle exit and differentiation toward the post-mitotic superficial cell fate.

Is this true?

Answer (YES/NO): YES